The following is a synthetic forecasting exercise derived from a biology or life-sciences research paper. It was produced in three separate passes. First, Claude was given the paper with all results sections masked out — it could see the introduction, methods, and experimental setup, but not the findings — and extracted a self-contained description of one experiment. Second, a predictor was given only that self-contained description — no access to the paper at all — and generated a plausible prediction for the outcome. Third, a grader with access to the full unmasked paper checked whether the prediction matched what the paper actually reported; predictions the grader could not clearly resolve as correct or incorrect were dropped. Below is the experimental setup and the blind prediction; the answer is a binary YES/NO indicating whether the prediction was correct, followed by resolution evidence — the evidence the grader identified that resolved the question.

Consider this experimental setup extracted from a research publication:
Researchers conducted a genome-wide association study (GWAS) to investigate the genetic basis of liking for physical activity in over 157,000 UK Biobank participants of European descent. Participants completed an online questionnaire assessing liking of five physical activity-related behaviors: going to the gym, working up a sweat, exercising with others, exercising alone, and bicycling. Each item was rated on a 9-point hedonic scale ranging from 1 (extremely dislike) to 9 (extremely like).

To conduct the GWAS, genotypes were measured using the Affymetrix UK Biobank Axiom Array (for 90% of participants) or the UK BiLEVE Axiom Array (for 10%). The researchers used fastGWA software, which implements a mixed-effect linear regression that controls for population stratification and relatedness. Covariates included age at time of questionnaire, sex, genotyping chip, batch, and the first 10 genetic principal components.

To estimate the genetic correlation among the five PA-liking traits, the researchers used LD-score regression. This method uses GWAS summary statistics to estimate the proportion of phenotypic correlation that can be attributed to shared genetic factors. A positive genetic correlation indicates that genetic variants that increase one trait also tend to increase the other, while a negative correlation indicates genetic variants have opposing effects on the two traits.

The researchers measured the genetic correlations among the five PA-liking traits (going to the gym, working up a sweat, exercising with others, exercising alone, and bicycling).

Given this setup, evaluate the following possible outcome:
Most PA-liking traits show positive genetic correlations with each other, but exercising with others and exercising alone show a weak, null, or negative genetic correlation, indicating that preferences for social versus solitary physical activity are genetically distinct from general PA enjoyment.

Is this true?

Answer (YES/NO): NO